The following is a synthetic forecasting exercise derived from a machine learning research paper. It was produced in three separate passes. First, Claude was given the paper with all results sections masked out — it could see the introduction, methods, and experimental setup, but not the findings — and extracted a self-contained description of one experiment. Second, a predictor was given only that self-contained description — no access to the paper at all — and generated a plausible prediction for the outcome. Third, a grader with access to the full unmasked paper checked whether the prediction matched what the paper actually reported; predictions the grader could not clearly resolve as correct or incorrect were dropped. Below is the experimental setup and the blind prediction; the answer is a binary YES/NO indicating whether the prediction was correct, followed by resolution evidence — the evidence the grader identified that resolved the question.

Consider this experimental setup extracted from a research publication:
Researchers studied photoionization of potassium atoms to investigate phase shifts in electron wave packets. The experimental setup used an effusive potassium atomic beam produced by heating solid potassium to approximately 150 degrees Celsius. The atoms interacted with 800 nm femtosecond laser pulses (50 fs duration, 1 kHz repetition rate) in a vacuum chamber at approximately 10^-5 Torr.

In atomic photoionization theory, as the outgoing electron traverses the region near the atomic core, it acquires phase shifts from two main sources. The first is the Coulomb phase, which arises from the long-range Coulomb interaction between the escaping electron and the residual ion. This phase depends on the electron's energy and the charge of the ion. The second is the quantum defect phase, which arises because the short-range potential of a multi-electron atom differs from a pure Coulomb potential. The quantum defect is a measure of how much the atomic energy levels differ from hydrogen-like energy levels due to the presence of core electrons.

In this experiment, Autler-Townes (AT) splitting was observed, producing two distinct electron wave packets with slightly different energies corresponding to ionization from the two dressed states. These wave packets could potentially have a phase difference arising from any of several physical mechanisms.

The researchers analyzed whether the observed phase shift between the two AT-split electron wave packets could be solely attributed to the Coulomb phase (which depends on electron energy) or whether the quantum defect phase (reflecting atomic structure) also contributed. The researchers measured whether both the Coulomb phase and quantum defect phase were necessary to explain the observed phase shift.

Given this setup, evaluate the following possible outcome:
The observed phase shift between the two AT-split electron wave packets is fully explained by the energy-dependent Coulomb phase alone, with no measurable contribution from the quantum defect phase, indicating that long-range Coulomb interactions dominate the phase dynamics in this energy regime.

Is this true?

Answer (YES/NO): NO